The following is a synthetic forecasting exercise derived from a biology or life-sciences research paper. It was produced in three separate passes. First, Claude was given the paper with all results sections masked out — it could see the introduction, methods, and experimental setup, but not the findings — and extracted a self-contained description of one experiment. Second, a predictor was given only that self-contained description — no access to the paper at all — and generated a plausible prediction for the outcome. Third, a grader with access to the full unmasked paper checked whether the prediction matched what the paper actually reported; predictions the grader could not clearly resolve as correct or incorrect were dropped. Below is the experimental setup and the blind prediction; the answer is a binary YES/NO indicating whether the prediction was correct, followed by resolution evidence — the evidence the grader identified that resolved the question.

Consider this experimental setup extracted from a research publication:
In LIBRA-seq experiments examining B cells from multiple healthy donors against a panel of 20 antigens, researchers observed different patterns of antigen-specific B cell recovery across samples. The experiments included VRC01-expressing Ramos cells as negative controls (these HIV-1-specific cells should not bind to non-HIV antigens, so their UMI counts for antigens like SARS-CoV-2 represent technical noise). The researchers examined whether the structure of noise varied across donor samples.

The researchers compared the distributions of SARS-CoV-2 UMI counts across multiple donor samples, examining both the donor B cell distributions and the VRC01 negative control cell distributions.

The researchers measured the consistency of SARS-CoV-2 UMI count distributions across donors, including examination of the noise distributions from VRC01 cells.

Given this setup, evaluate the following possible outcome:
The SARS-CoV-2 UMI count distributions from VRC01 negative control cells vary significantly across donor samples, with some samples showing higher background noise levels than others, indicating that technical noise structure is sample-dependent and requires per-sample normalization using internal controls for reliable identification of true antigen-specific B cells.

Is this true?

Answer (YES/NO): YES